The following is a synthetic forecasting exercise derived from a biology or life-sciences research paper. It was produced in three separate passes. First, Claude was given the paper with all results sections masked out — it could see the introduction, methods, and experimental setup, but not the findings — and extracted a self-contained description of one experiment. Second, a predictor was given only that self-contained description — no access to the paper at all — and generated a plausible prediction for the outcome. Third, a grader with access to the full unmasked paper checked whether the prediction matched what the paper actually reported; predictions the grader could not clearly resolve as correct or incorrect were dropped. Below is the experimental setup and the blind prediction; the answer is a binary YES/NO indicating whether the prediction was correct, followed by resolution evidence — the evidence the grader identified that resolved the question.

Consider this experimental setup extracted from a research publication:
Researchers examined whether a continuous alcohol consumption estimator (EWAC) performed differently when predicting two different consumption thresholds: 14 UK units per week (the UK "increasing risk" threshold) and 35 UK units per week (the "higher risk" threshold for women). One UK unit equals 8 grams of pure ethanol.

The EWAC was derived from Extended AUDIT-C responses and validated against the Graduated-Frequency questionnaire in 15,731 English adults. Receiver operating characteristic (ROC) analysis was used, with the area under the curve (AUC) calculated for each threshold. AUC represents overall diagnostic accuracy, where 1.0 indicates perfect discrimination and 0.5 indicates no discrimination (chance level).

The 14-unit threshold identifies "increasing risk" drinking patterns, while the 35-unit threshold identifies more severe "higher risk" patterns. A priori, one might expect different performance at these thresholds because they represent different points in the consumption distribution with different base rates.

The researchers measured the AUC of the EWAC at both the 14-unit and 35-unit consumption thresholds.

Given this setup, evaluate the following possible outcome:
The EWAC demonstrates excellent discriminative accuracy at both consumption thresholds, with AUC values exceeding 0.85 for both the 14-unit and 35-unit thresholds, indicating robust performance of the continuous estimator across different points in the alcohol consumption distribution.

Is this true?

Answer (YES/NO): YES